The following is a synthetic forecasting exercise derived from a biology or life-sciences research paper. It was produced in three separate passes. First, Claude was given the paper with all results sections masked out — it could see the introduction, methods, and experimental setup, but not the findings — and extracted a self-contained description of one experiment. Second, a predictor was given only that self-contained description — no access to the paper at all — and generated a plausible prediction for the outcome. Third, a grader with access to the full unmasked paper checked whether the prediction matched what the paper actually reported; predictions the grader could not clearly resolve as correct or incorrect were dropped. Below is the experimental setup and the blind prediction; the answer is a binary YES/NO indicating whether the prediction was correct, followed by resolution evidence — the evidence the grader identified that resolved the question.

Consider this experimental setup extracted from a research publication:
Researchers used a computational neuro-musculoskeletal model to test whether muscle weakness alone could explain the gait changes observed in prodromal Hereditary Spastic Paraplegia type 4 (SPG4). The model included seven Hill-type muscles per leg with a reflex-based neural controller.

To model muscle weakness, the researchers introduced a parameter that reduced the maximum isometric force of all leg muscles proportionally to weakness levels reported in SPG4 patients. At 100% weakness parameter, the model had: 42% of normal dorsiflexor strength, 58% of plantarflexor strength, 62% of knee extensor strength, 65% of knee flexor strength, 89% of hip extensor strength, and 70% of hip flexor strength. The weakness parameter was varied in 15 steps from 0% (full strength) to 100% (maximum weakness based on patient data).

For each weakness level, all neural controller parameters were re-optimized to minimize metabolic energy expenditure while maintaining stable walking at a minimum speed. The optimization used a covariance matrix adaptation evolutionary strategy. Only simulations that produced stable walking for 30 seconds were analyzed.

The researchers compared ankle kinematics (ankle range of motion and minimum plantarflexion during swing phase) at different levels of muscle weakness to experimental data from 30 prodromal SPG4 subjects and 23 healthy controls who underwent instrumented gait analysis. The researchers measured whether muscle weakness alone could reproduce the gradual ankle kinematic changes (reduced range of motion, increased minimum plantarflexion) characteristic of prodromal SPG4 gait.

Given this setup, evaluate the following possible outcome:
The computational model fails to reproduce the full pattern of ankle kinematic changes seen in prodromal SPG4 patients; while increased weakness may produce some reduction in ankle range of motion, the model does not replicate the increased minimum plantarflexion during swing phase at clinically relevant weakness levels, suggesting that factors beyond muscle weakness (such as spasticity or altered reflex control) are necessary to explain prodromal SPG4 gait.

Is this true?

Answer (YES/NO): YES